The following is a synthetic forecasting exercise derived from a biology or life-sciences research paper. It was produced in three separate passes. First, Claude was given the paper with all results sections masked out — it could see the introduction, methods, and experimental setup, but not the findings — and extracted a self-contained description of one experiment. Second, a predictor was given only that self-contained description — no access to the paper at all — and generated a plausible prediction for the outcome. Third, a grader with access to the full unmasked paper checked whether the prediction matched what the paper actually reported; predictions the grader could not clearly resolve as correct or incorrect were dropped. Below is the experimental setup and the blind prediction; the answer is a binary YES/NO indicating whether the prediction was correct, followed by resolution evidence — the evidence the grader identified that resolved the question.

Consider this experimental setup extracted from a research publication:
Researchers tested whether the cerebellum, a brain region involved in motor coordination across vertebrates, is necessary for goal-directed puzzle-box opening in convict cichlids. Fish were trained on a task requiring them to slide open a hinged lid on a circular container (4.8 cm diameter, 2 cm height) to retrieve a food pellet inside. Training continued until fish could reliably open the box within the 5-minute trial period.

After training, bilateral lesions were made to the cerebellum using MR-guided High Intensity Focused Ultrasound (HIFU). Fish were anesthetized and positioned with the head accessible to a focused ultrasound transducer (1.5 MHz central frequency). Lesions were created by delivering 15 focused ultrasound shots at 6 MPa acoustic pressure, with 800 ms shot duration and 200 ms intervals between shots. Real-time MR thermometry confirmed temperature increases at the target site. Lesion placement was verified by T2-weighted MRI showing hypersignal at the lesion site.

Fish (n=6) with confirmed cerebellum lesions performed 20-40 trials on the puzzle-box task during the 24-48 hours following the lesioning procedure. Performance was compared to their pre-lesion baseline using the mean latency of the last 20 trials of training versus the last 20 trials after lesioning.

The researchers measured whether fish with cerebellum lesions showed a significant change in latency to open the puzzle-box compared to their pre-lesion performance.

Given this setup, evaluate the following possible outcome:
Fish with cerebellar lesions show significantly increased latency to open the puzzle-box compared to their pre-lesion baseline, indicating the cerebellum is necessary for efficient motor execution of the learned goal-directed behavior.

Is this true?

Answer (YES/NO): NO